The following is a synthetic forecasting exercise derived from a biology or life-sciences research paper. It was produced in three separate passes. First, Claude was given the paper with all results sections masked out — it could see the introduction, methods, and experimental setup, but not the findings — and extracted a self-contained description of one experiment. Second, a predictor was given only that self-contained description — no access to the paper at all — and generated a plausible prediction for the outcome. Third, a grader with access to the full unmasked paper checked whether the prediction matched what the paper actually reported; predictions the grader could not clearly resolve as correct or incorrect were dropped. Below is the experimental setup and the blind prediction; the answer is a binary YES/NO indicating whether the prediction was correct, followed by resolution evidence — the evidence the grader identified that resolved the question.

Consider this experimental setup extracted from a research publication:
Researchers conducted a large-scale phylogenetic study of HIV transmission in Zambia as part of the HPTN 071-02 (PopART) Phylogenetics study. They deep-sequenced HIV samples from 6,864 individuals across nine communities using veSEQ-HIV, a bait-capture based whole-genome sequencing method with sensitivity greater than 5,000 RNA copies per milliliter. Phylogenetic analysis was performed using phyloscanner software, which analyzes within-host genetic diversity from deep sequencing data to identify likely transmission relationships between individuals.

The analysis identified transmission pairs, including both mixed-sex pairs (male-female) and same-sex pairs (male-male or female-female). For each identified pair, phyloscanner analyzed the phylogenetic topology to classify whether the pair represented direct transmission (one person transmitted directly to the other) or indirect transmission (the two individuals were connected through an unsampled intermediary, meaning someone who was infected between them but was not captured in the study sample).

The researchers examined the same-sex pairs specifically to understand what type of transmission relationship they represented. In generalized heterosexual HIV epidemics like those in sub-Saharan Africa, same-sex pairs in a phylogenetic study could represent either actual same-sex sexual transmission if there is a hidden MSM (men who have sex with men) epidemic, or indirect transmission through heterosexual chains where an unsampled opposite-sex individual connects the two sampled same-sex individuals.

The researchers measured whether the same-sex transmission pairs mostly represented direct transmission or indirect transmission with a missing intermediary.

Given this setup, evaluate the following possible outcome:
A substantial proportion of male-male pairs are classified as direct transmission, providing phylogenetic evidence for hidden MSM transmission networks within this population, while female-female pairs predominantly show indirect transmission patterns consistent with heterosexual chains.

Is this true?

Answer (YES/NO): NO